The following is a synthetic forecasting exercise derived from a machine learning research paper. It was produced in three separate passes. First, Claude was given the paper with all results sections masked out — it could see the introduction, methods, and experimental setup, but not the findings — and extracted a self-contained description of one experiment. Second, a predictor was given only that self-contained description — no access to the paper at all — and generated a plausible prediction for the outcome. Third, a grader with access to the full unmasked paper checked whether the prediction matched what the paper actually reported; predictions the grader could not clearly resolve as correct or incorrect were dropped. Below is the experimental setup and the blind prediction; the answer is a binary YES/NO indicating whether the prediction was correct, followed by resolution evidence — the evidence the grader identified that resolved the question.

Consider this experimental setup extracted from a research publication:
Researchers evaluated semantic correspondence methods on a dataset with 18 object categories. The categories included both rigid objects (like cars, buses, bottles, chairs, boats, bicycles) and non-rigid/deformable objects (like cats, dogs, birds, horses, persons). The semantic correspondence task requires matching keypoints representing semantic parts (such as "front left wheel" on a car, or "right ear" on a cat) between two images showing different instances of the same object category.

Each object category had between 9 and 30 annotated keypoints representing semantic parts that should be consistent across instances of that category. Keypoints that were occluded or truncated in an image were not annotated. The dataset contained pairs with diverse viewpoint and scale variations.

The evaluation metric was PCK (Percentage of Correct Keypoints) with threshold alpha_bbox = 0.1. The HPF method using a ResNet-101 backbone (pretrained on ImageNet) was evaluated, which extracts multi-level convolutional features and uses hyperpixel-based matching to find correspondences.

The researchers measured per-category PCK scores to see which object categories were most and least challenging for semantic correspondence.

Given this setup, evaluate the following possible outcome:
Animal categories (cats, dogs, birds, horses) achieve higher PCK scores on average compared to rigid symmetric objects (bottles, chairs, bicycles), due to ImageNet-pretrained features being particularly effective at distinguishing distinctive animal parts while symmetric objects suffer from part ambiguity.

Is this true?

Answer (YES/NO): YES